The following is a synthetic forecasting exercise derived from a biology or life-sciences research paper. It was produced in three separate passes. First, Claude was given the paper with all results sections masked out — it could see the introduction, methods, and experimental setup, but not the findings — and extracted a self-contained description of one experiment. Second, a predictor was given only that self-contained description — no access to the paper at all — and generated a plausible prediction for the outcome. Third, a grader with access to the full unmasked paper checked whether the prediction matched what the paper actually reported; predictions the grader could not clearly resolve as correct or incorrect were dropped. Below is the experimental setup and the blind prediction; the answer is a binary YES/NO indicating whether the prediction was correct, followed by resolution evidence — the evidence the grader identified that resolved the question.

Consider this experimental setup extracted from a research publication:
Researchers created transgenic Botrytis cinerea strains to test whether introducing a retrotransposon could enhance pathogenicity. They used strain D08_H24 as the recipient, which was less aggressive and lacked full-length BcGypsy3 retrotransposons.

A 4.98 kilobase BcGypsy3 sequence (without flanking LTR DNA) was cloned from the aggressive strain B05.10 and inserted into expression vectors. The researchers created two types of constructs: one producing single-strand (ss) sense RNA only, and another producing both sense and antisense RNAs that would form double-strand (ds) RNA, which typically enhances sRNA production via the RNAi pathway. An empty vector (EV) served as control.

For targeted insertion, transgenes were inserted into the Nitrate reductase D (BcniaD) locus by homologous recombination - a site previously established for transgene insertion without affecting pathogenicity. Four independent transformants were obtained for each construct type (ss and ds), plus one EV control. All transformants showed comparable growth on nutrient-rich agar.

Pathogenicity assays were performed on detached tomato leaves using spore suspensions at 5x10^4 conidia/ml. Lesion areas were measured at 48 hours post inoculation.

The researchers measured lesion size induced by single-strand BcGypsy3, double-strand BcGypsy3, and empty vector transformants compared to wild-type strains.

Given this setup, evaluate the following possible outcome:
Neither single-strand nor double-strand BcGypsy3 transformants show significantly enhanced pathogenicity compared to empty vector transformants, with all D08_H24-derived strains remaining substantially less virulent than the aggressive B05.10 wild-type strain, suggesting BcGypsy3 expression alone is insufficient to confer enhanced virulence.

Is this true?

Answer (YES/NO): NO